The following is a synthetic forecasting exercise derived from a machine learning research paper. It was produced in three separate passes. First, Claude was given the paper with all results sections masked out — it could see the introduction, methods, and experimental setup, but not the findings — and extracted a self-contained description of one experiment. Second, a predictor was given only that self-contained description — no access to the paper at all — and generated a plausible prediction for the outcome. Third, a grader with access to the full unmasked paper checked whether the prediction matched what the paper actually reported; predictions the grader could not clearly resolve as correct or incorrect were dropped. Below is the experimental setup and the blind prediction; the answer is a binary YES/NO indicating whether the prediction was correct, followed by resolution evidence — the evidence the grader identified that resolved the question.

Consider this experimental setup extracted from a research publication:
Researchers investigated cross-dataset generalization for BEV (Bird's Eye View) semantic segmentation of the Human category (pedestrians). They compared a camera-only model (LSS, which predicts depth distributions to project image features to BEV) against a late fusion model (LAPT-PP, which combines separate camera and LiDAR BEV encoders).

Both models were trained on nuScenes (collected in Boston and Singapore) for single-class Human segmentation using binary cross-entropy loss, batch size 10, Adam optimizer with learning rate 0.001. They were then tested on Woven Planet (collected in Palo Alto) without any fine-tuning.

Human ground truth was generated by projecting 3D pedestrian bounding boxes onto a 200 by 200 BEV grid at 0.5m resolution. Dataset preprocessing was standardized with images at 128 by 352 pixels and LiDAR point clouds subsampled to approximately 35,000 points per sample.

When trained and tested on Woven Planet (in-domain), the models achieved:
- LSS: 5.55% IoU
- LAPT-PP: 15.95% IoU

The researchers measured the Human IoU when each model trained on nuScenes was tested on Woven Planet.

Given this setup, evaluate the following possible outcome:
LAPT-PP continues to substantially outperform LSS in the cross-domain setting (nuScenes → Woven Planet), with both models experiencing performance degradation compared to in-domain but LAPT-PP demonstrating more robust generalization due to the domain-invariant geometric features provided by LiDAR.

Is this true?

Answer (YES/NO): NO